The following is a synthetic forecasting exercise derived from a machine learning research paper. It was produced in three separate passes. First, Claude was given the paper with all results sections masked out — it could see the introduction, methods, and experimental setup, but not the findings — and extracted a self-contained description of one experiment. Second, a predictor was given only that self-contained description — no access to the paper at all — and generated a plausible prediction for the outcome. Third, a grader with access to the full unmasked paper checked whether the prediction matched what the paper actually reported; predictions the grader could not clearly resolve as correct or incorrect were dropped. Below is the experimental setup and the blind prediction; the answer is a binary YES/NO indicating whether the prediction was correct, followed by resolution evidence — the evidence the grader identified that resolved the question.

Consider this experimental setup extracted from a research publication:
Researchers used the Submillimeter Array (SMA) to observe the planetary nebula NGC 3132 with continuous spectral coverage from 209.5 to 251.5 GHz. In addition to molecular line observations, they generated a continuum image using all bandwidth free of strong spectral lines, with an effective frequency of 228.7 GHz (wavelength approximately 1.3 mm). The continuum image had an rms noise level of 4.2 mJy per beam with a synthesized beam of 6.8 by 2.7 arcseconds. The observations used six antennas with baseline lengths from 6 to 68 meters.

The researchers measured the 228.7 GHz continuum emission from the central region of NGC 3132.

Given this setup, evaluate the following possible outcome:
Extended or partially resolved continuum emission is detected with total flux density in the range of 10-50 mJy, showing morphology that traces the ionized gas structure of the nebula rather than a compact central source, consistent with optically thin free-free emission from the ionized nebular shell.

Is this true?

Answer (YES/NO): NO